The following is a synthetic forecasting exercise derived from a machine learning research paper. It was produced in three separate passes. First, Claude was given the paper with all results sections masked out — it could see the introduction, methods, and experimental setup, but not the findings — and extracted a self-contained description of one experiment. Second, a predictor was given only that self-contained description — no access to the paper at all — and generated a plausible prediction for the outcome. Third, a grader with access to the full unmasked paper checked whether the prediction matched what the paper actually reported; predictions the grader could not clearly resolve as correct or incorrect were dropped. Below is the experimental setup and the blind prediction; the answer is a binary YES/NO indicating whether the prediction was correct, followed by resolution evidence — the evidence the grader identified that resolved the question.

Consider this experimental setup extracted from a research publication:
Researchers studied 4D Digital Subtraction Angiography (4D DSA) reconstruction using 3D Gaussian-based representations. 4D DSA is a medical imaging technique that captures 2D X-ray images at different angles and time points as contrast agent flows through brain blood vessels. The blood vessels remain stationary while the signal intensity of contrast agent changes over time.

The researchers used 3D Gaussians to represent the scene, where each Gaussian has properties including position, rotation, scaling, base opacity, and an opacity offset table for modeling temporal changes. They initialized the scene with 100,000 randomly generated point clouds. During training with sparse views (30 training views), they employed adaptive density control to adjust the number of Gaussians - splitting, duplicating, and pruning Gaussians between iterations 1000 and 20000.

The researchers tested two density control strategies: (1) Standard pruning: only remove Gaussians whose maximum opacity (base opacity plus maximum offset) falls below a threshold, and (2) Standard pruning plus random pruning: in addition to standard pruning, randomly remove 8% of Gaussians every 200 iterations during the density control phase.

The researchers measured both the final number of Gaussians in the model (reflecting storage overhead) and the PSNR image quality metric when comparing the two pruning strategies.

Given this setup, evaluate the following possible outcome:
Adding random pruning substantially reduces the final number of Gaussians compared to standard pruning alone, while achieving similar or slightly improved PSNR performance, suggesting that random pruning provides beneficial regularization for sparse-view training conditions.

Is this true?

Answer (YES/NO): YES